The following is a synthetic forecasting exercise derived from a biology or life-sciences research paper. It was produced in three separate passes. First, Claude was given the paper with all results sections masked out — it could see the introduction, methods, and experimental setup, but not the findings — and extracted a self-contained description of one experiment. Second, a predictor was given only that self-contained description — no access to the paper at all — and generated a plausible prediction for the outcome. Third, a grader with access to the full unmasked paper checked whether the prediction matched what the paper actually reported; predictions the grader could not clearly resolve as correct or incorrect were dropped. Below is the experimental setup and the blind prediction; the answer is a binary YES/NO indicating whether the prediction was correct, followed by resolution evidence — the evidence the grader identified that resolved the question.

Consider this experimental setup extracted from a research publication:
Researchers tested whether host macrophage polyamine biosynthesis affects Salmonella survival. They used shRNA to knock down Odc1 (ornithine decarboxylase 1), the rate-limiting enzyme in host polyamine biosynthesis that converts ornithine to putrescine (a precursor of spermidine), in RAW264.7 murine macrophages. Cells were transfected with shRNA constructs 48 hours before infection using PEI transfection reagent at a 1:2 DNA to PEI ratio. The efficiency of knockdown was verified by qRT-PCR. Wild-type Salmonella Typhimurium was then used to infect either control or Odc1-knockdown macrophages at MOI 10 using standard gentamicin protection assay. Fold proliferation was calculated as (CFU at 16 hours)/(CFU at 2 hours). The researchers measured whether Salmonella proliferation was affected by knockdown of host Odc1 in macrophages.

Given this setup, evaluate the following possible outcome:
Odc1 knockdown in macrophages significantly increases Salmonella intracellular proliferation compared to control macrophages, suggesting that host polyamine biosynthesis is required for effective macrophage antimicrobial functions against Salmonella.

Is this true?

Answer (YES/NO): NO